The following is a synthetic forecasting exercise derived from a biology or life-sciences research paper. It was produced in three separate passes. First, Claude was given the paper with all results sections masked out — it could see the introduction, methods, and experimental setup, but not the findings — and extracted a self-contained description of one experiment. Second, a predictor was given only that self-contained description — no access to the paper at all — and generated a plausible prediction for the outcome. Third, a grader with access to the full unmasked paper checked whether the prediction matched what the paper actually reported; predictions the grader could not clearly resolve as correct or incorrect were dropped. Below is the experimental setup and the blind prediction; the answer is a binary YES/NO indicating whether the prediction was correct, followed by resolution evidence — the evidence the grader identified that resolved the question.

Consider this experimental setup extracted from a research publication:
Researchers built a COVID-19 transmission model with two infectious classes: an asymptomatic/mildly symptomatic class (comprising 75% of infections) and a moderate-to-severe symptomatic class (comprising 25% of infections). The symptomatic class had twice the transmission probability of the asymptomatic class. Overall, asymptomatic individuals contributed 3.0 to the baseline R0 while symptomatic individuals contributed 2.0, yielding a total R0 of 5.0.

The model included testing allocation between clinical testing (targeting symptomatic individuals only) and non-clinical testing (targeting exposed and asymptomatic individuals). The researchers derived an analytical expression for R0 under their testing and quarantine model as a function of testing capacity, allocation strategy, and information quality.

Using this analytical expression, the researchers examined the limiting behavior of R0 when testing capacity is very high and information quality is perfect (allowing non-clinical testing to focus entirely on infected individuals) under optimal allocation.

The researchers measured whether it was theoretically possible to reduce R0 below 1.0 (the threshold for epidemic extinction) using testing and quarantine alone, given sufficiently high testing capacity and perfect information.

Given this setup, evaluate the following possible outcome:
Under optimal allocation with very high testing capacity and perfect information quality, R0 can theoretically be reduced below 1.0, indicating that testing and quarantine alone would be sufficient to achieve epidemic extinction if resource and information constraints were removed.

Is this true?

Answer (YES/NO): YES